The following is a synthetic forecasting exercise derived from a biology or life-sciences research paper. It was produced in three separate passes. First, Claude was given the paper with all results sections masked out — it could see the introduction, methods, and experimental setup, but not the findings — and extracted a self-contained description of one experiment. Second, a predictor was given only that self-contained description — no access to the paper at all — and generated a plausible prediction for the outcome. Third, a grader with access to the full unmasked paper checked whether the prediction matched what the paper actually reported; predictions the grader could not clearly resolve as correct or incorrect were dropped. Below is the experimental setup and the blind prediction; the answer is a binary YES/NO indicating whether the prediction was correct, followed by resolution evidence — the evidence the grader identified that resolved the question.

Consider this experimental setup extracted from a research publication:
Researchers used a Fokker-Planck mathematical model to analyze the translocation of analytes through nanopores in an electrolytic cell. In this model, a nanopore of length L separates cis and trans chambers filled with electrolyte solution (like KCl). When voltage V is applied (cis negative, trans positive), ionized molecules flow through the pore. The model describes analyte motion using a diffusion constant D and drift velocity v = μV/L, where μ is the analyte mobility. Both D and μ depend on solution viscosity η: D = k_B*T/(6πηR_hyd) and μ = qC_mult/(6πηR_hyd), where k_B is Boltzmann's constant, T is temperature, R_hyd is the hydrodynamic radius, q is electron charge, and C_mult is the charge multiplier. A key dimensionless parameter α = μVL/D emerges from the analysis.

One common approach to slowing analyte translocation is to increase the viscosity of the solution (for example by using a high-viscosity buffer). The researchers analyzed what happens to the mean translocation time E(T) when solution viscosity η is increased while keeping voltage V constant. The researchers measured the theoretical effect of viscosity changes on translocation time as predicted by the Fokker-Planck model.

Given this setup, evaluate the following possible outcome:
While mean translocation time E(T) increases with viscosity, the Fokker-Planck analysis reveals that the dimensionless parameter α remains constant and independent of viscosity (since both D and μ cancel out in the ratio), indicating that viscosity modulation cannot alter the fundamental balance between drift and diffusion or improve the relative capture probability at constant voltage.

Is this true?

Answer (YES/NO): YES